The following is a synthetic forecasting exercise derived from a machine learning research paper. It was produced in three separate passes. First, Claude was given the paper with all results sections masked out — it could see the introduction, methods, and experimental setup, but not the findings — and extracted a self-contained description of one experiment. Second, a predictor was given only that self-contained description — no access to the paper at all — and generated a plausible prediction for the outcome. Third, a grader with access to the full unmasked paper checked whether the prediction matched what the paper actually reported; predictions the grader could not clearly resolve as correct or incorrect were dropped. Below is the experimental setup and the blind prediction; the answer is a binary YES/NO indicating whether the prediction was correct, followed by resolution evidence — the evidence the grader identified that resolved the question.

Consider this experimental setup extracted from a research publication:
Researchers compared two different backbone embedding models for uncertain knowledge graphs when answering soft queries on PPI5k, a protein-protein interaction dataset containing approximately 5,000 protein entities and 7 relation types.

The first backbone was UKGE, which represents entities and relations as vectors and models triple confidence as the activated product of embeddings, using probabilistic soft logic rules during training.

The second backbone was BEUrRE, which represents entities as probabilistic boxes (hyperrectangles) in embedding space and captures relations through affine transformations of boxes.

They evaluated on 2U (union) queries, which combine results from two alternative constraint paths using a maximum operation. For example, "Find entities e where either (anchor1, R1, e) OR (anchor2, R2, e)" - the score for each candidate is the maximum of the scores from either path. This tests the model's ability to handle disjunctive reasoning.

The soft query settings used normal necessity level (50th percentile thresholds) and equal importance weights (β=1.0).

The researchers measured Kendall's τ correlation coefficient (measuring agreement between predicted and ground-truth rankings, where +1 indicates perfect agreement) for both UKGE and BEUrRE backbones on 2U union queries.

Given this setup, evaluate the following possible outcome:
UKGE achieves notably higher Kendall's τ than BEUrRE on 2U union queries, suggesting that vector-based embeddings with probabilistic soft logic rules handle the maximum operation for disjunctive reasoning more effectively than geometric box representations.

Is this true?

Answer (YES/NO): YES